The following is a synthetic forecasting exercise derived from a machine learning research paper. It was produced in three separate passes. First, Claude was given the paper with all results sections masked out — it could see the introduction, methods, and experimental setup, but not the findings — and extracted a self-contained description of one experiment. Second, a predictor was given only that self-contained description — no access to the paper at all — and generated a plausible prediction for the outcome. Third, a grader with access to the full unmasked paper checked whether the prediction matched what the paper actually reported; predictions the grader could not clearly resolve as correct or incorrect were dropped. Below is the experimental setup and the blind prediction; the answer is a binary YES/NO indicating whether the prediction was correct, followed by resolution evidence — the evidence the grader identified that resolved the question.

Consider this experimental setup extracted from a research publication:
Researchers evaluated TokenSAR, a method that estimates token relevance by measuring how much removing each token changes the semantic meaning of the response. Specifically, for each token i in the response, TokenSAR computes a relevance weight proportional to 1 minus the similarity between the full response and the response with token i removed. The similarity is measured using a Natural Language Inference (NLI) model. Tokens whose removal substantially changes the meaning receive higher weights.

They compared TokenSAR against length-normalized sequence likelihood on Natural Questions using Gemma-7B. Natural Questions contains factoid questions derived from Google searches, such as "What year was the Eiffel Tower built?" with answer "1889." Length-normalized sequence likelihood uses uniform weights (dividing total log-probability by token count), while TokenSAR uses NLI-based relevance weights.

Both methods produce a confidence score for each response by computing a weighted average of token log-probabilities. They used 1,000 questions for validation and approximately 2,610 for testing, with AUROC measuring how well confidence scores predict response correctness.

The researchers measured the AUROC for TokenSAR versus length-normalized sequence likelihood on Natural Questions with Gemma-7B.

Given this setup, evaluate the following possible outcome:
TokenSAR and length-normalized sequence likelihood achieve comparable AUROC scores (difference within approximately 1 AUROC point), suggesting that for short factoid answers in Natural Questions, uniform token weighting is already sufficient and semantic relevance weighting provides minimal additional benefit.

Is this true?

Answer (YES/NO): YES